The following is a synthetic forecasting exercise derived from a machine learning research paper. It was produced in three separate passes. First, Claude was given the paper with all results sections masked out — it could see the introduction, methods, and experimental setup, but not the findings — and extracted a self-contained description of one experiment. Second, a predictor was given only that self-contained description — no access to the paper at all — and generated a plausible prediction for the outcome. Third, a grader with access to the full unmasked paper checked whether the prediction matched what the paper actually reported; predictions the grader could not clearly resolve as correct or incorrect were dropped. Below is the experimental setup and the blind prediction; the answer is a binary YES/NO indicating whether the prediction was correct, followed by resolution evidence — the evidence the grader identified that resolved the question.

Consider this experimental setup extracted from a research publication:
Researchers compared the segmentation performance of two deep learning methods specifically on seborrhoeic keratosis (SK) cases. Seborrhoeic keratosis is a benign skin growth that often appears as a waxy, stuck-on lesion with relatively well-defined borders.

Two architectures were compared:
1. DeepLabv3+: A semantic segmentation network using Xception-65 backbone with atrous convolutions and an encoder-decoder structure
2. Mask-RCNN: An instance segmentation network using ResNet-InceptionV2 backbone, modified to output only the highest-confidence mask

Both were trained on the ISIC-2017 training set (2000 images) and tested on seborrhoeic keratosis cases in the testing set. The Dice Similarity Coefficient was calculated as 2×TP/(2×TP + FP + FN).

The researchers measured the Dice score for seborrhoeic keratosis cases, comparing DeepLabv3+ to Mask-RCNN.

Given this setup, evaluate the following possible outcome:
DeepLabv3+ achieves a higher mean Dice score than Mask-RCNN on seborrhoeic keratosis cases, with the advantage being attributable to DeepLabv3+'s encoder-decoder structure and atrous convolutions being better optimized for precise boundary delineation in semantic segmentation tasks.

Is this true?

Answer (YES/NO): NO